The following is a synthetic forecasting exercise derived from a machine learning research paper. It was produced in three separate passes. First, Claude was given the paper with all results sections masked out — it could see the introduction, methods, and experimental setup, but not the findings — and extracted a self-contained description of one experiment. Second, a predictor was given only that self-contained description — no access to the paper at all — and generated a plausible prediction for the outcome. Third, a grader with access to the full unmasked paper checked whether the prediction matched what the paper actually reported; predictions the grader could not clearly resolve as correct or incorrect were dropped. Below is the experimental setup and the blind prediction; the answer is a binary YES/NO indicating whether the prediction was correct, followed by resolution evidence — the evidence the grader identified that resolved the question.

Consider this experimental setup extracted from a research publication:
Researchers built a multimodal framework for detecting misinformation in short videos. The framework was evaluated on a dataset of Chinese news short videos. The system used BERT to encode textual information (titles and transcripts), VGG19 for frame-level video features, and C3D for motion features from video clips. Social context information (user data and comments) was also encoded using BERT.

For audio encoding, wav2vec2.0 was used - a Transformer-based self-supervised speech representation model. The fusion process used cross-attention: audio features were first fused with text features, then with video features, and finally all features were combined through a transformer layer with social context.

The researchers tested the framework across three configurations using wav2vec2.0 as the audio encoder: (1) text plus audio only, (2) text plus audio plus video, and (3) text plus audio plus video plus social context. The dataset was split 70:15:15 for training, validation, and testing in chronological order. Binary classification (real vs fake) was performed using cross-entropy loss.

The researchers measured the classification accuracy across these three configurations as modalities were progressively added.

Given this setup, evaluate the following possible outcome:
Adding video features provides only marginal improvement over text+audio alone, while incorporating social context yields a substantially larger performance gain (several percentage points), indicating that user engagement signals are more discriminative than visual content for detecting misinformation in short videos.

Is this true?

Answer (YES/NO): NO